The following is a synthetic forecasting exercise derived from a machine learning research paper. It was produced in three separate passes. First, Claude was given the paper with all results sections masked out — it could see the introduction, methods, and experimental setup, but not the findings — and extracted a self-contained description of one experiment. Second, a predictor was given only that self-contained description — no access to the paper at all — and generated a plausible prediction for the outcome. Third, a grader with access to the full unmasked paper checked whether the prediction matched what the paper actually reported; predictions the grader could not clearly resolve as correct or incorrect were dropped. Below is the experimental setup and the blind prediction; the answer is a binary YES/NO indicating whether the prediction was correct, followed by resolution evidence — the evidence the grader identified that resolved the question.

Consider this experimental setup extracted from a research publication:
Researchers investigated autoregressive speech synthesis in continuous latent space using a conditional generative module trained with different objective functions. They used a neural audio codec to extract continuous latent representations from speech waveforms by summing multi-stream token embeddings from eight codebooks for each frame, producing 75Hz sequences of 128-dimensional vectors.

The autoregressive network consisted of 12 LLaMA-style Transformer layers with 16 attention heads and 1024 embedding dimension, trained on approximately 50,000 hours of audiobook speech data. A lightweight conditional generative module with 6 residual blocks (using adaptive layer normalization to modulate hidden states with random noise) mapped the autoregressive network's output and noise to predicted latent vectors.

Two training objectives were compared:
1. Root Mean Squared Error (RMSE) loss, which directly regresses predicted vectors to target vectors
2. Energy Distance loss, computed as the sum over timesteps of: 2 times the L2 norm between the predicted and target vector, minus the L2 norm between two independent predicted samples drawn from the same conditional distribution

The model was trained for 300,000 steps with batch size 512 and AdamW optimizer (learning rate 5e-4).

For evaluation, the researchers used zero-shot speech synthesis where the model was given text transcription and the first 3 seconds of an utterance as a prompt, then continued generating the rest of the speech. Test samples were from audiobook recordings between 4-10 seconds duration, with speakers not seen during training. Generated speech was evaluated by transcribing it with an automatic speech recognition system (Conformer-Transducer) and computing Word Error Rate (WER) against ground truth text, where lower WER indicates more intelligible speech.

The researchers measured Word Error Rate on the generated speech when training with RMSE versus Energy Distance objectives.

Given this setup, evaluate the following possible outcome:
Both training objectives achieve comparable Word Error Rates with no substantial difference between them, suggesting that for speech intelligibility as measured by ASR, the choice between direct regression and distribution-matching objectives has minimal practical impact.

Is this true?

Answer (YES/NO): NO